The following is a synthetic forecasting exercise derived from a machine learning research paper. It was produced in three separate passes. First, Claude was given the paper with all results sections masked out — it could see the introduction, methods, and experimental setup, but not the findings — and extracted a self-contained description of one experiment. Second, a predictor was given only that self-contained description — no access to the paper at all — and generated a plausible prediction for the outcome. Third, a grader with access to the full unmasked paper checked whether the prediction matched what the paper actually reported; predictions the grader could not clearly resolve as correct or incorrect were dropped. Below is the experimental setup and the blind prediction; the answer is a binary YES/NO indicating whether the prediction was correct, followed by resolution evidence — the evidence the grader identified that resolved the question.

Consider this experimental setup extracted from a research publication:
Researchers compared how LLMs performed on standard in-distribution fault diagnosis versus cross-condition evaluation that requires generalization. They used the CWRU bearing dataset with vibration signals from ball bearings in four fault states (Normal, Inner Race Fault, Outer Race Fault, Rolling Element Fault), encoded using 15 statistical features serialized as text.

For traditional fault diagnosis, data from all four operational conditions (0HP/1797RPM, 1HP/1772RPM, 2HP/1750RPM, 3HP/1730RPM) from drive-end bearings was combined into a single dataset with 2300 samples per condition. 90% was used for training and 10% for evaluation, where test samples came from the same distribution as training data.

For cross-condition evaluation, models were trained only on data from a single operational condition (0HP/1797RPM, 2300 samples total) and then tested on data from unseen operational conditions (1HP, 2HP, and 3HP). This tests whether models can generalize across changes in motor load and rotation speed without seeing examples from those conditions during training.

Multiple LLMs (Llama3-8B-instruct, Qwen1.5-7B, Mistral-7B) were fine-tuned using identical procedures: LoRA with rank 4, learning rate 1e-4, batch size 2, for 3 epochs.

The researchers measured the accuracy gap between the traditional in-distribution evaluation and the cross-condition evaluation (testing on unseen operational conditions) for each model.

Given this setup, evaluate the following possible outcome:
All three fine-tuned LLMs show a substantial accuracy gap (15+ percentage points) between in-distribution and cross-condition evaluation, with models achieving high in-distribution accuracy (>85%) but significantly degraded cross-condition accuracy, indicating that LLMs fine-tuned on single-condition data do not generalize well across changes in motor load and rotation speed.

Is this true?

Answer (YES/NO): NO